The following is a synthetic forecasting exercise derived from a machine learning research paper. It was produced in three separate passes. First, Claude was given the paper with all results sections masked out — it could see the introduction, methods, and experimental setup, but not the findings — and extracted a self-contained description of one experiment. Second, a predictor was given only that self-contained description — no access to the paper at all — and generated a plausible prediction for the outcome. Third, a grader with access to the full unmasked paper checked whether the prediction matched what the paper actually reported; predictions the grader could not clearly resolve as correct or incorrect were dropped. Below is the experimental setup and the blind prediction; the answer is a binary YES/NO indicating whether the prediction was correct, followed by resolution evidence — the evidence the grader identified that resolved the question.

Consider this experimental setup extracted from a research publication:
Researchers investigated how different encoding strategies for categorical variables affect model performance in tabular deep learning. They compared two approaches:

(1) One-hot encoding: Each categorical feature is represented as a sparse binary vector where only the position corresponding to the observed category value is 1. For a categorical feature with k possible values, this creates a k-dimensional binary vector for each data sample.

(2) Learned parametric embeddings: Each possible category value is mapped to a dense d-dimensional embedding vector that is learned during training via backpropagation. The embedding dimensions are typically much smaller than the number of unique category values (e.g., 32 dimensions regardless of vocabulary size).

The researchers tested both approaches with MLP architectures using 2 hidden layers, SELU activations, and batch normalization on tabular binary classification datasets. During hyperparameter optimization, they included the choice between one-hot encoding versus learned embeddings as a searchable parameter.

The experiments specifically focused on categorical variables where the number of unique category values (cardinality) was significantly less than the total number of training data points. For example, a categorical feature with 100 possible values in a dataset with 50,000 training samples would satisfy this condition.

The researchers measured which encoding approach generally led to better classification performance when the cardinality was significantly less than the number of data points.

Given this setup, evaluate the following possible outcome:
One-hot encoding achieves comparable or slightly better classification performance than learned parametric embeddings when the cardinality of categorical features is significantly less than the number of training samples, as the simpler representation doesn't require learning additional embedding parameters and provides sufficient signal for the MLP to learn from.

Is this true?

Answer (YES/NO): NO